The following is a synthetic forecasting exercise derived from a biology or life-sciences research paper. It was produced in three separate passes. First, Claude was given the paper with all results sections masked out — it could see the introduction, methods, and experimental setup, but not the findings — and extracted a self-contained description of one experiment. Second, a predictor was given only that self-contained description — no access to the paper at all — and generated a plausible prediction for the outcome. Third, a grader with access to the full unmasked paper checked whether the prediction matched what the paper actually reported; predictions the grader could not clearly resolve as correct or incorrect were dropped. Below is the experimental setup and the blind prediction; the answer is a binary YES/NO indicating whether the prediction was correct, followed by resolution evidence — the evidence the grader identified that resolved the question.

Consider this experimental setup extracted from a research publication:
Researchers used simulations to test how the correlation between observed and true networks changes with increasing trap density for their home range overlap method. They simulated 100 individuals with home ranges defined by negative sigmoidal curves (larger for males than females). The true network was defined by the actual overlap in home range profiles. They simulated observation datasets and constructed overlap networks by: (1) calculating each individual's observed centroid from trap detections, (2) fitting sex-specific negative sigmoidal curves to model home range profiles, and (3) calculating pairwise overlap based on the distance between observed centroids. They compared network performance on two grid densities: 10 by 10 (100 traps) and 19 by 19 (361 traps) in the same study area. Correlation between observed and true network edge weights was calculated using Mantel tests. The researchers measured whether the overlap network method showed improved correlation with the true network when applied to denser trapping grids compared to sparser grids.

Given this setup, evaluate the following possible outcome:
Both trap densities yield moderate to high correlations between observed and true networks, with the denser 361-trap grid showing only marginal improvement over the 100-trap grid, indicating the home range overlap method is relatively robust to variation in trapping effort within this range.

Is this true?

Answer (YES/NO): YES